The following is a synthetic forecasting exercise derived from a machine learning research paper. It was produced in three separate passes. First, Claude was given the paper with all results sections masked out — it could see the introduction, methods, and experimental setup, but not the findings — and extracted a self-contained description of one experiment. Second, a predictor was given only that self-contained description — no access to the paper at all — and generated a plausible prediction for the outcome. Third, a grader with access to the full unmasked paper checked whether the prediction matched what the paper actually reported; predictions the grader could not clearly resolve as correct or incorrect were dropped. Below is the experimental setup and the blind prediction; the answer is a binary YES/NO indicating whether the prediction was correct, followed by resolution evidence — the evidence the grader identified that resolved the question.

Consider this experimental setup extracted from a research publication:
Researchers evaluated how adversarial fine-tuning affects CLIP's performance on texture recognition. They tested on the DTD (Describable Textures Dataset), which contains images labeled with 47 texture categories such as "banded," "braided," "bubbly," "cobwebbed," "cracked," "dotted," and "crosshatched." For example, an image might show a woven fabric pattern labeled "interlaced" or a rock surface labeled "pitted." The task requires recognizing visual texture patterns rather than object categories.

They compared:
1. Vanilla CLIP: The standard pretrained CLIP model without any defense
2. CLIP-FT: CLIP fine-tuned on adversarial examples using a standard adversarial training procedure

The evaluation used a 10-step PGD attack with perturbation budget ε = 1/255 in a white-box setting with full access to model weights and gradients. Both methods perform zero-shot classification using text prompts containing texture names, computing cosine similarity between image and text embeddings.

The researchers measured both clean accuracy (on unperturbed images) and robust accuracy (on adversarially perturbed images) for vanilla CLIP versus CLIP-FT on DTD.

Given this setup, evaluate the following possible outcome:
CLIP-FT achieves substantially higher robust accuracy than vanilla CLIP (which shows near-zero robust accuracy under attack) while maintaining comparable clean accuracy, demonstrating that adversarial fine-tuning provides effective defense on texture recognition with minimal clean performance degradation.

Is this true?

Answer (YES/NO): NO